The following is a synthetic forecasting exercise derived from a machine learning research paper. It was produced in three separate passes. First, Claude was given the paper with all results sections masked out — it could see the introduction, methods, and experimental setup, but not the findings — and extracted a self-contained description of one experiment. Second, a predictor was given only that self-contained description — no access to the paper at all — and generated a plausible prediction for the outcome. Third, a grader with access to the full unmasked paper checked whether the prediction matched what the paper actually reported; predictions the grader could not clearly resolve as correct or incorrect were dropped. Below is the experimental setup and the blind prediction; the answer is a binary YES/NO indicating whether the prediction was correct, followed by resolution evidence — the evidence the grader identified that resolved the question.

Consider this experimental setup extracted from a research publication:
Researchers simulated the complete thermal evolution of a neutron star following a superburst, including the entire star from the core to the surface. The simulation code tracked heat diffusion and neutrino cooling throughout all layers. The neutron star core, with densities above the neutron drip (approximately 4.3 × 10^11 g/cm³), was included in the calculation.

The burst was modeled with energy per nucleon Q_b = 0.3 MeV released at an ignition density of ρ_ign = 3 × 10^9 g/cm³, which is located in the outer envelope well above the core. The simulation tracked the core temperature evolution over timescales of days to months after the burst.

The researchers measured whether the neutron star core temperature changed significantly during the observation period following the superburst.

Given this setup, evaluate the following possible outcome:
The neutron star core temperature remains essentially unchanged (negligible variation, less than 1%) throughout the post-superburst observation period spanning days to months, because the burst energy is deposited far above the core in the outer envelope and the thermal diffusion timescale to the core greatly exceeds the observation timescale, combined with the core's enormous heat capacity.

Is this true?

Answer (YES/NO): YES